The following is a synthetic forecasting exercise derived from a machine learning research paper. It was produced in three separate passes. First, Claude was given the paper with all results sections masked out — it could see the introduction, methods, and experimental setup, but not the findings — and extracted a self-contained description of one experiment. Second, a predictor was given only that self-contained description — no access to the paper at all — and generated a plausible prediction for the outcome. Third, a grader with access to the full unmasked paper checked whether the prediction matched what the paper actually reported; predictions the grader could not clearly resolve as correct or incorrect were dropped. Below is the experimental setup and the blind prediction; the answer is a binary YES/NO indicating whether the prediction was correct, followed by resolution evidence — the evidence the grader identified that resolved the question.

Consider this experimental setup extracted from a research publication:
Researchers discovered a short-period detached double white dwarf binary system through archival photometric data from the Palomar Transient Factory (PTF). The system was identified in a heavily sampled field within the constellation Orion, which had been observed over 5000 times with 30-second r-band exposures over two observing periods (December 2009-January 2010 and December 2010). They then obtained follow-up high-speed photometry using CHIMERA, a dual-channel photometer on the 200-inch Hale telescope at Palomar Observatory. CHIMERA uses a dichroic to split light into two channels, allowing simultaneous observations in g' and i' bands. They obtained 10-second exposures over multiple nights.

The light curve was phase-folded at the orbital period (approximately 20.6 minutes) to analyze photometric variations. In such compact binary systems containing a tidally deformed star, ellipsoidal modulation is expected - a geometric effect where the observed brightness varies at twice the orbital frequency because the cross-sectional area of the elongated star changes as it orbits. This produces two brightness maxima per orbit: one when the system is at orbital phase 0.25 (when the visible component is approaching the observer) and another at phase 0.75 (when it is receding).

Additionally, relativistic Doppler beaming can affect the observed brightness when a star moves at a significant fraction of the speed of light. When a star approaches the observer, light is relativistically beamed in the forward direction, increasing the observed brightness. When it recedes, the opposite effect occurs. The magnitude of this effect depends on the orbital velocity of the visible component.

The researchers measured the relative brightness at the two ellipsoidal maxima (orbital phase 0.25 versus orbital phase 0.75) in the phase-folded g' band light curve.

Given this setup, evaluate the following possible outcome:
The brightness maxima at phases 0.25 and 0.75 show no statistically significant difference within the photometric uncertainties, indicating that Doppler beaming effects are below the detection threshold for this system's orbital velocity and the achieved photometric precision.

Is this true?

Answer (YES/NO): NO